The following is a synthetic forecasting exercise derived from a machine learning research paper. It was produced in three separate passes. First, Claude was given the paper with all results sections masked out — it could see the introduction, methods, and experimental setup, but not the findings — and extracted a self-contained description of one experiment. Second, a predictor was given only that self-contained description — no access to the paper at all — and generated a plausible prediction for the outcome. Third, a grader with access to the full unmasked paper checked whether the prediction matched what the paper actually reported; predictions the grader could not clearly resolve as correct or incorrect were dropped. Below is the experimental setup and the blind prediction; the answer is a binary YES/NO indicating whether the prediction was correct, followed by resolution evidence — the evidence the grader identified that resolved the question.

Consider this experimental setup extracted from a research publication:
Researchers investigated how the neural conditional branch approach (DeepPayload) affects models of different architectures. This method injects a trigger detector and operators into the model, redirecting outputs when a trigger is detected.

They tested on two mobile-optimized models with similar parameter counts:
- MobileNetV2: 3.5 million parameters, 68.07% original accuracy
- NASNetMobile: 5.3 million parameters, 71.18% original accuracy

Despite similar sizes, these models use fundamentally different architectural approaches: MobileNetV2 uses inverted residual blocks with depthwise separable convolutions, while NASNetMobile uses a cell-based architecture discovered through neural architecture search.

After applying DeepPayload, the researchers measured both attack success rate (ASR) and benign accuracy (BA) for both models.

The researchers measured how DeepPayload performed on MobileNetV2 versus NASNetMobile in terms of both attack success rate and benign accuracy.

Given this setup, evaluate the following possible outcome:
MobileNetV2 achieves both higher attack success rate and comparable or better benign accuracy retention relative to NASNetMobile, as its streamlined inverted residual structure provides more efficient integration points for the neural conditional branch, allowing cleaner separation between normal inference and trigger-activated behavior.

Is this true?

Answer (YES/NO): NO